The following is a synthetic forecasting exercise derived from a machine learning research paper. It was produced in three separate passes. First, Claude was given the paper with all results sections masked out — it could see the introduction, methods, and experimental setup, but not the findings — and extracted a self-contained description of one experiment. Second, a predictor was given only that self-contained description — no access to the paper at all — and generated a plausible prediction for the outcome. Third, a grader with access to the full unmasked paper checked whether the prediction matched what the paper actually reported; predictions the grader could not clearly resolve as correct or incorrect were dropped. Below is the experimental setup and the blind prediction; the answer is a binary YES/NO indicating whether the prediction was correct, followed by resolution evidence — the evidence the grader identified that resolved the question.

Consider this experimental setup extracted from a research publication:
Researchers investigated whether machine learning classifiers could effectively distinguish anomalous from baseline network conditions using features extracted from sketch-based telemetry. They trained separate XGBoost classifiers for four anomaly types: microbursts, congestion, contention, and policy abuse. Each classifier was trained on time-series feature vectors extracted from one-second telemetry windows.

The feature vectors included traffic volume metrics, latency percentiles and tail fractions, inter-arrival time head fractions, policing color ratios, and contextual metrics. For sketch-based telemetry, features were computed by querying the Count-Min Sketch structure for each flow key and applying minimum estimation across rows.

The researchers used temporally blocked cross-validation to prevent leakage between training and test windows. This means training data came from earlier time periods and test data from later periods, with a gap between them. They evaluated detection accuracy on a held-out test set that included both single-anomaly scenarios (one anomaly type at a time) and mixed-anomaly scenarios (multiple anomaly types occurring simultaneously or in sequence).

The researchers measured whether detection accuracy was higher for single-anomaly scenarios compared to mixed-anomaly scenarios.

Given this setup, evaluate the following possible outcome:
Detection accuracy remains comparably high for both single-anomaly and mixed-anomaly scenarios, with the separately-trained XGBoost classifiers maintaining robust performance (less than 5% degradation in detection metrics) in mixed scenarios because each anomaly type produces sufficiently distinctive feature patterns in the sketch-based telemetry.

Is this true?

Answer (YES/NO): NO